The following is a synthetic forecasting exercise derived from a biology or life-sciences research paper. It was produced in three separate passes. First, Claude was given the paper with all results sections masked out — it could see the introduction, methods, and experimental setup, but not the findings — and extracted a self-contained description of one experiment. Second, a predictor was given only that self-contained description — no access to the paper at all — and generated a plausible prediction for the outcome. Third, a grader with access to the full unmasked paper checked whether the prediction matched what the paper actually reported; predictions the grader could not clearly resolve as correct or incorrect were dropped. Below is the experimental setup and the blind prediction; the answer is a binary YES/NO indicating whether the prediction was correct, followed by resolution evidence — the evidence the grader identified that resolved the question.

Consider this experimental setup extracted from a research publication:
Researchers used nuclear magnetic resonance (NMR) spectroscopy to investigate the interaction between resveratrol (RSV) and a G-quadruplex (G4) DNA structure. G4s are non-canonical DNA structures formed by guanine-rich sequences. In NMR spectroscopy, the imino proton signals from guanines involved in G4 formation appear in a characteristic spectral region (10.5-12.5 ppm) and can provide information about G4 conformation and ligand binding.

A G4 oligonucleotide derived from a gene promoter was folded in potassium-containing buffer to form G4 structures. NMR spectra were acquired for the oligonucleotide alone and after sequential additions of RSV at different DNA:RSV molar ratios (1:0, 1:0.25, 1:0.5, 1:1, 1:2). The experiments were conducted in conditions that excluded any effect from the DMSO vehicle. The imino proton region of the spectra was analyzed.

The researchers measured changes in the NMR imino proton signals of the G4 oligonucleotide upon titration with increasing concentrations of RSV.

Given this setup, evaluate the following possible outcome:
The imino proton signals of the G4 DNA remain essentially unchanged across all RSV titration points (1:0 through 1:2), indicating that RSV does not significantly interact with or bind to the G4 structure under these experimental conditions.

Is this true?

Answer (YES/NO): NO